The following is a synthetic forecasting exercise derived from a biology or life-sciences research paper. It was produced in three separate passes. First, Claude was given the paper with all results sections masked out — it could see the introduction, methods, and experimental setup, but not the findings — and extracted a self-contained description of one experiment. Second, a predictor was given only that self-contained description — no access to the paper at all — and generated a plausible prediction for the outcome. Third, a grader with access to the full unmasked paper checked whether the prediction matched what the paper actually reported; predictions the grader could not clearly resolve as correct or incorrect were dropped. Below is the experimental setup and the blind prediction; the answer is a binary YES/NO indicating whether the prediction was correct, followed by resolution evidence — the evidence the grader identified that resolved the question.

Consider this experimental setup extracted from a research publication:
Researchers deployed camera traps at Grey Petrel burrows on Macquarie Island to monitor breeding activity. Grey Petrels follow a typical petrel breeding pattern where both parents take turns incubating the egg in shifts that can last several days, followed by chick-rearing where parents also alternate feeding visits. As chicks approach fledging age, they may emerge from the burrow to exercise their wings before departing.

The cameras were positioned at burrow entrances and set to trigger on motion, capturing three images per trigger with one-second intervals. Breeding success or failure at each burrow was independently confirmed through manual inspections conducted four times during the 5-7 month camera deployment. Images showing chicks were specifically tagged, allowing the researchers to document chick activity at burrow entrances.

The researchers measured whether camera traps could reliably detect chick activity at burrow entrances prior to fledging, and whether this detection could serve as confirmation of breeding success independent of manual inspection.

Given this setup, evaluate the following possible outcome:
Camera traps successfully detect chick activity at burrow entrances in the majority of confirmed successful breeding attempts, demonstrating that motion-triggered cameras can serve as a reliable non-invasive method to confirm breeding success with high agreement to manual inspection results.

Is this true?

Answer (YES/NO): YES